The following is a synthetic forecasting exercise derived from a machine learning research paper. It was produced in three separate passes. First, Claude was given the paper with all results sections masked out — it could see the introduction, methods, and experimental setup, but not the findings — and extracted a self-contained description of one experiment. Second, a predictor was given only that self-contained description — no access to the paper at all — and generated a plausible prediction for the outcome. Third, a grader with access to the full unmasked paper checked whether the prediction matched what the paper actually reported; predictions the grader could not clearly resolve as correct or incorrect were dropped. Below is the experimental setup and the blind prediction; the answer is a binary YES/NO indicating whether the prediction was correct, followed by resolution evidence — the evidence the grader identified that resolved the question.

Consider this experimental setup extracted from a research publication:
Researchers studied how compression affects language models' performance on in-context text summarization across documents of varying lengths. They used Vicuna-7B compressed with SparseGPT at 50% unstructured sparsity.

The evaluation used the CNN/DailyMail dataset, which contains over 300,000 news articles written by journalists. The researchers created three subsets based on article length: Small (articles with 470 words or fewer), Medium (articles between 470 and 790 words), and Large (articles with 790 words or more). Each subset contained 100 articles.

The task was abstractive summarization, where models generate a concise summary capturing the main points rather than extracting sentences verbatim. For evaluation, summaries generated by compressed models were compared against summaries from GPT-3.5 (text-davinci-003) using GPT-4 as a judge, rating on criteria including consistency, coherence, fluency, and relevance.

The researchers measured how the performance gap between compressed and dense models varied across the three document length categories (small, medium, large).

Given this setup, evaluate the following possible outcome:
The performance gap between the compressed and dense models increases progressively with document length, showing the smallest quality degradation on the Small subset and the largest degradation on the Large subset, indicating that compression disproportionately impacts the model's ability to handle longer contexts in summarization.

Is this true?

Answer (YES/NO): YES